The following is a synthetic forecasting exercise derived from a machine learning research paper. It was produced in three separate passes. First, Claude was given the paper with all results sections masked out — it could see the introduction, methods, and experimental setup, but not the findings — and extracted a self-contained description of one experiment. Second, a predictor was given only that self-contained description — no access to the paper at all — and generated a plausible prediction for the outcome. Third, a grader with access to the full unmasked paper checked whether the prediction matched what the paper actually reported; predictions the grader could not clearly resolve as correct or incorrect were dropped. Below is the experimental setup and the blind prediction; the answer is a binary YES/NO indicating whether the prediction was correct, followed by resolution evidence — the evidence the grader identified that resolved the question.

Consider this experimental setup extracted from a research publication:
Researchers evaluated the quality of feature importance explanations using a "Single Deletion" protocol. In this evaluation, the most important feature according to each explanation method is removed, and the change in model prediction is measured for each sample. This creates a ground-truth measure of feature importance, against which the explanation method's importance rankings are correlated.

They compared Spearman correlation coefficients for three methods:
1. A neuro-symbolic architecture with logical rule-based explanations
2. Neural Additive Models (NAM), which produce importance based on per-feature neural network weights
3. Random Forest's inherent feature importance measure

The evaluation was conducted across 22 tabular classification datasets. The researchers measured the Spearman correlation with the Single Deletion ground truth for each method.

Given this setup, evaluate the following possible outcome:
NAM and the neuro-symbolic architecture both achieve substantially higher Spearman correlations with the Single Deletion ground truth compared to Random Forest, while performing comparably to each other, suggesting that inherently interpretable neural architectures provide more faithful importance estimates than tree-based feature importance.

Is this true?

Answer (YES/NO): NO